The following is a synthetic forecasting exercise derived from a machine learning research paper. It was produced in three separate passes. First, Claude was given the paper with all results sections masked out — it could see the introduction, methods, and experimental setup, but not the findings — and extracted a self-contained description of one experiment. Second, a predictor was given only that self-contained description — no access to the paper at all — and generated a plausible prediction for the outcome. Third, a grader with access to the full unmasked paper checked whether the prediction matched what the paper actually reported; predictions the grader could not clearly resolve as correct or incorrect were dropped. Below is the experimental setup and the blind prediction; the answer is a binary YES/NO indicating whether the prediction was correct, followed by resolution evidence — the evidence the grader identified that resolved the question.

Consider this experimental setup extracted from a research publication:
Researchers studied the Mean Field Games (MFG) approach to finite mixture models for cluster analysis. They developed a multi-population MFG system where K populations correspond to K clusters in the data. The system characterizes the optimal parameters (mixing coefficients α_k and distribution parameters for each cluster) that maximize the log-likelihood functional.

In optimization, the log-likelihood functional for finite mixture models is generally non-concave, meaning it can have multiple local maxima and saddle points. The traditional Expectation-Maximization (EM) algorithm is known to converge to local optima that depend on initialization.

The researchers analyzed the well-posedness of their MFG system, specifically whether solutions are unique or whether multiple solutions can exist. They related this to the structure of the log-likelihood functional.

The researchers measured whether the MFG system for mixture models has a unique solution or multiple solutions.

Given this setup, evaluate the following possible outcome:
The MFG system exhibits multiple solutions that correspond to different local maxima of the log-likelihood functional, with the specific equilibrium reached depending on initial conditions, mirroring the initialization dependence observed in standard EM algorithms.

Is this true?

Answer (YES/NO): YES